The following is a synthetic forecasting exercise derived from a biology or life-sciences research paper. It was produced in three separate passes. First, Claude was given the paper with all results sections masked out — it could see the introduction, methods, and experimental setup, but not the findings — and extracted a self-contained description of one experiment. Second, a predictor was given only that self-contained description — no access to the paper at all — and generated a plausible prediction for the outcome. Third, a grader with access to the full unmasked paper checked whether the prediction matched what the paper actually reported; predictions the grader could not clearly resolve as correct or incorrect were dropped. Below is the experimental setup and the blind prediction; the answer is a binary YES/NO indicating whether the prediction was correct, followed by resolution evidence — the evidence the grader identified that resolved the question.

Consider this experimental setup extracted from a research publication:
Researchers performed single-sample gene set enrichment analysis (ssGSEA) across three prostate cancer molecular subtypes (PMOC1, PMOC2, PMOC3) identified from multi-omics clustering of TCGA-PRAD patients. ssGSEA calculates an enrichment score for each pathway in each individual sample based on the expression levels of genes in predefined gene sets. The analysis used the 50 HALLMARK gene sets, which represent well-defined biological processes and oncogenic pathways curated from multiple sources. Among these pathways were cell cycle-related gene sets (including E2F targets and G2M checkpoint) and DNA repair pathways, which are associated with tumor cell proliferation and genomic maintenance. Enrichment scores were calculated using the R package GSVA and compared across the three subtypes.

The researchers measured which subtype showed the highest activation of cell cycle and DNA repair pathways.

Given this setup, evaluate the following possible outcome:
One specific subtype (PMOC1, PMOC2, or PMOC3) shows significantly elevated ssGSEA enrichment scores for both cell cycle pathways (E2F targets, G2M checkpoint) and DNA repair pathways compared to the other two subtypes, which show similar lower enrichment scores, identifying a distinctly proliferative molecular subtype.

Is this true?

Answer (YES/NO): YES